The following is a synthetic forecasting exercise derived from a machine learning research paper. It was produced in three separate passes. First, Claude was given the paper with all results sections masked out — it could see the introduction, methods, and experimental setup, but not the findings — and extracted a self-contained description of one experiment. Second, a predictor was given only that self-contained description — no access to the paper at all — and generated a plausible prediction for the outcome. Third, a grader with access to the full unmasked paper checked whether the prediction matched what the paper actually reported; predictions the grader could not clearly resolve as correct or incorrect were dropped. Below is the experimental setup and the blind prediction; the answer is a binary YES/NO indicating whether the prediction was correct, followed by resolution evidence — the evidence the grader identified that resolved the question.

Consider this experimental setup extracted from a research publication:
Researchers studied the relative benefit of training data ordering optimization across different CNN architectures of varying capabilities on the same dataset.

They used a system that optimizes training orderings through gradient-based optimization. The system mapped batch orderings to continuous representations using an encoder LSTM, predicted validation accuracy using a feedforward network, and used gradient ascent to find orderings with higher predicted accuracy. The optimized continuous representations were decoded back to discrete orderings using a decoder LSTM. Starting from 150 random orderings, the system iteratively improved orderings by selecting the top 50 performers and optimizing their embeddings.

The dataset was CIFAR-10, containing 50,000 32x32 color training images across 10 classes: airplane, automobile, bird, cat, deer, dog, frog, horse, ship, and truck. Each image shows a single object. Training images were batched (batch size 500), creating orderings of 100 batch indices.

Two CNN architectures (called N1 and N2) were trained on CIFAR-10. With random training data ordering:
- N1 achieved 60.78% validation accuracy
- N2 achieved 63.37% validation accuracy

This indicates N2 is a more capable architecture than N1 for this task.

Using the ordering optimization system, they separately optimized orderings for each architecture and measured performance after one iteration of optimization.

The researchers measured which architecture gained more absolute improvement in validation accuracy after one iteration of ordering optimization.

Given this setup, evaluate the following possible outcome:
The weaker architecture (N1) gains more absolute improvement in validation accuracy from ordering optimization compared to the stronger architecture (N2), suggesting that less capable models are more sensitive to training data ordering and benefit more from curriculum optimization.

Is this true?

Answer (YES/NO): NO